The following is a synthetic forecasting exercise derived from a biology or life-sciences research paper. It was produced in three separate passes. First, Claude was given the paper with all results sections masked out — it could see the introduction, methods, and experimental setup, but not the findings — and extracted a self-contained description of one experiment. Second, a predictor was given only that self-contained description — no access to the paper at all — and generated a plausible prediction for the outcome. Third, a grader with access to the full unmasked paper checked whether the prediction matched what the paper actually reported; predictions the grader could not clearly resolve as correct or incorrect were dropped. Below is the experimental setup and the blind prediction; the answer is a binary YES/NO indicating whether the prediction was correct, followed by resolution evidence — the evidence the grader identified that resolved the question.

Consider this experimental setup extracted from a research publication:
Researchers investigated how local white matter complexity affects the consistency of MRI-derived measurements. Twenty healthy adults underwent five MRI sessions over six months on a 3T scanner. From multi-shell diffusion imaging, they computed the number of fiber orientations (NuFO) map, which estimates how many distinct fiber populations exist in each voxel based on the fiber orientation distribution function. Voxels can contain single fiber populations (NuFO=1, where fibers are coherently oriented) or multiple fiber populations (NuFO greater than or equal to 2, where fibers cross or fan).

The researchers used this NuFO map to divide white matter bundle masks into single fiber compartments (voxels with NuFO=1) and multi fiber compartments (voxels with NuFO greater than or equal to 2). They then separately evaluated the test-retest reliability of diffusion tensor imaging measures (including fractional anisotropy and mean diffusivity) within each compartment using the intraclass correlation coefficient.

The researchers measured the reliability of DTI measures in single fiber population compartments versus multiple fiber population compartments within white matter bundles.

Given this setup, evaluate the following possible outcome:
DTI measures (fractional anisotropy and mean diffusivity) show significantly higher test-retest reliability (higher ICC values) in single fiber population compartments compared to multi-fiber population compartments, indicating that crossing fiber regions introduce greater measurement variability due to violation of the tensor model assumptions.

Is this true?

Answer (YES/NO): NO